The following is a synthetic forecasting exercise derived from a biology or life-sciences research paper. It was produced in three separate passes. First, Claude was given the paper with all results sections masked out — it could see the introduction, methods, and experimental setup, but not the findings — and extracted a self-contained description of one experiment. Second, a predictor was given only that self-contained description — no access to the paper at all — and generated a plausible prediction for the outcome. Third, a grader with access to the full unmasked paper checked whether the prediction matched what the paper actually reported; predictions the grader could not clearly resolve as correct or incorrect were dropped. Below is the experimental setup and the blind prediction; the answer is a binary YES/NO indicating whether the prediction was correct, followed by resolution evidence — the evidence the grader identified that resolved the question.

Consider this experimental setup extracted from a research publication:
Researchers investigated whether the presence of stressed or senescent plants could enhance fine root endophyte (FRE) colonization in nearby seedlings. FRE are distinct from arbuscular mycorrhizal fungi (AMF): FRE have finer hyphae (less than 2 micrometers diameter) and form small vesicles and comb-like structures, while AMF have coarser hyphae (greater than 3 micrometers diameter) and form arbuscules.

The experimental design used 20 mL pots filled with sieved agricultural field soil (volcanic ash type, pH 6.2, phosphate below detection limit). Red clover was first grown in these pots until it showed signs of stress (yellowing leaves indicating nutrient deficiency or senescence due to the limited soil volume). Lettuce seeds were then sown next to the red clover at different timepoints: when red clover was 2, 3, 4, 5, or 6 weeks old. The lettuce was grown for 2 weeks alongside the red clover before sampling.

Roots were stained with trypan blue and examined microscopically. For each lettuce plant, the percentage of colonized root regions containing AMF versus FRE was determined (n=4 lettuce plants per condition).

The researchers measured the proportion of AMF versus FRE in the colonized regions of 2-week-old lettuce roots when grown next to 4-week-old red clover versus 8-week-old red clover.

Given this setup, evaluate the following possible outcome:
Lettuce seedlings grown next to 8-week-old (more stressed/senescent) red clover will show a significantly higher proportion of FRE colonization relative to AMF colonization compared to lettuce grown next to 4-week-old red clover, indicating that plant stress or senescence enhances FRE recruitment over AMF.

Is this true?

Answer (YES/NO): YES